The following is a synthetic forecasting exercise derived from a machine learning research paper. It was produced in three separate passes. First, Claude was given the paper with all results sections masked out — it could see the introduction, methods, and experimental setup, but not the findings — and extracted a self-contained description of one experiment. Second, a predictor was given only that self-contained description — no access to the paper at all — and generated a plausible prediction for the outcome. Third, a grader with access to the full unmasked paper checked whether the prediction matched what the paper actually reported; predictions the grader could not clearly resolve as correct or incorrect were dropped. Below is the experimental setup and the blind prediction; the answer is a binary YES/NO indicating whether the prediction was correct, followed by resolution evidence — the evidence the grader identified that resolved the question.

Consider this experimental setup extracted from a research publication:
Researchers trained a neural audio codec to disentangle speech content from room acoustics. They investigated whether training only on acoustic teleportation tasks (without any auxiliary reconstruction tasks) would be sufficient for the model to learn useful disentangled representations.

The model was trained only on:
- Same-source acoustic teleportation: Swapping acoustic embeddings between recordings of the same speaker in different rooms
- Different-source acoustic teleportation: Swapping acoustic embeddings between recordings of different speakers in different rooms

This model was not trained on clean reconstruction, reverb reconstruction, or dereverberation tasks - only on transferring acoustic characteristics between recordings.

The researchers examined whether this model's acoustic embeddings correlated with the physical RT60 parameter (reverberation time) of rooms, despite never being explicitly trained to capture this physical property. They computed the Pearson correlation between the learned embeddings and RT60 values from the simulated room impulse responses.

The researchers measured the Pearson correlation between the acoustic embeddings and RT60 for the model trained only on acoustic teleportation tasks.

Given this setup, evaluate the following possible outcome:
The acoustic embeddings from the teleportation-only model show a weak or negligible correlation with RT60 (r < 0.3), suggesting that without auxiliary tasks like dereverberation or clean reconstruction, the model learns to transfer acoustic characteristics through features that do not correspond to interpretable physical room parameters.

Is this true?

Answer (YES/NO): NO